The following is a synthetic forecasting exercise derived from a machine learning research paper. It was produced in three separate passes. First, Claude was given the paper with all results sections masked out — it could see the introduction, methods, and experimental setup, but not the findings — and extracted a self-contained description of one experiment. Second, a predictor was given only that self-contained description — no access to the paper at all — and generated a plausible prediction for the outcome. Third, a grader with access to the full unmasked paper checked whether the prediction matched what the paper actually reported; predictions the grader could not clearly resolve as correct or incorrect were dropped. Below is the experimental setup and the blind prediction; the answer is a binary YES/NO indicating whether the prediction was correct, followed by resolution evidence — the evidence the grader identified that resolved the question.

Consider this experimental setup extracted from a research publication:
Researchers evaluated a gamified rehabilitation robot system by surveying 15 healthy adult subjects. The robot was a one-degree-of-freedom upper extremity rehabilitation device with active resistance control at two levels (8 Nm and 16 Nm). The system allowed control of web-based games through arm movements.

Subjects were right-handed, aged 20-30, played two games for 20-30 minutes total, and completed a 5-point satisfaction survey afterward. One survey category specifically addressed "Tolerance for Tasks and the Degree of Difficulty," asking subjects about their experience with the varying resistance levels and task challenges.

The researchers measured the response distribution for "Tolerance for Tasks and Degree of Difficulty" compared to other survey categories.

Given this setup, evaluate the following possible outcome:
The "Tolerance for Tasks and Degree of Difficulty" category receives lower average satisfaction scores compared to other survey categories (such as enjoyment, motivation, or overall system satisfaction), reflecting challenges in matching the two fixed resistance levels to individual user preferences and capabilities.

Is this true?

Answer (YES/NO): YES